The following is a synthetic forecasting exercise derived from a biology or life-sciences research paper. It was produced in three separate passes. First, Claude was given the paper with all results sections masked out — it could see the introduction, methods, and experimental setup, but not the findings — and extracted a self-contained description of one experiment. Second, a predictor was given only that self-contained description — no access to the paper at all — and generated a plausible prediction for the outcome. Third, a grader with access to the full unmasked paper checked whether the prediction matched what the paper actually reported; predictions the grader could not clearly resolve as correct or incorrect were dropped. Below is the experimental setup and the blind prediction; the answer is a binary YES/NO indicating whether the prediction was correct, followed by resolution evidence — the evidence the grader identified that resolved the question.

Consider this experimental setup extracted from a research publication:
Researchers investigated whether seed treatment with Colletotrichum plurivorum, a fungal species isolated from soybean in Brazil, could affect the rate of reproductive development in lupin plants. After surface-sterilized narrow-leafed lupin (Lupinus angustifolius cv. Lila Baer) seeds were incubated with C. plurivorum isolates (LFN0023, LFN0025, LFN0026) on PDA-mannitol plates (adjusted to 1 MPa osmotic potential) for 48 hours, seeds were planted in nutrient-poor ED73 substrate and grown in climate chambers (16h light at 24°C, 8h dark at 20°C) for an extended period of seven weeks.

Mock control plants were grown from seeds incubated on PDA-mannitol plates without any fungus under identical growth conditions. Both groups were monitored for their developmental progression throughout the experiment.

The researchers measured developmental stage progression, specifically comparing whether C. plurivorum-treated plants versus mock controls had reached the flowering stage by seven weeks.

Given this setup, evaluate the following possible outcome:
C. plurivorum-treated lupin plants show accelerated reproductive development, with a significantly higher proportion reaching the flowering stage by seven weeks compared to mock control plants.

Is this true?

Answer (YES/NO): YES